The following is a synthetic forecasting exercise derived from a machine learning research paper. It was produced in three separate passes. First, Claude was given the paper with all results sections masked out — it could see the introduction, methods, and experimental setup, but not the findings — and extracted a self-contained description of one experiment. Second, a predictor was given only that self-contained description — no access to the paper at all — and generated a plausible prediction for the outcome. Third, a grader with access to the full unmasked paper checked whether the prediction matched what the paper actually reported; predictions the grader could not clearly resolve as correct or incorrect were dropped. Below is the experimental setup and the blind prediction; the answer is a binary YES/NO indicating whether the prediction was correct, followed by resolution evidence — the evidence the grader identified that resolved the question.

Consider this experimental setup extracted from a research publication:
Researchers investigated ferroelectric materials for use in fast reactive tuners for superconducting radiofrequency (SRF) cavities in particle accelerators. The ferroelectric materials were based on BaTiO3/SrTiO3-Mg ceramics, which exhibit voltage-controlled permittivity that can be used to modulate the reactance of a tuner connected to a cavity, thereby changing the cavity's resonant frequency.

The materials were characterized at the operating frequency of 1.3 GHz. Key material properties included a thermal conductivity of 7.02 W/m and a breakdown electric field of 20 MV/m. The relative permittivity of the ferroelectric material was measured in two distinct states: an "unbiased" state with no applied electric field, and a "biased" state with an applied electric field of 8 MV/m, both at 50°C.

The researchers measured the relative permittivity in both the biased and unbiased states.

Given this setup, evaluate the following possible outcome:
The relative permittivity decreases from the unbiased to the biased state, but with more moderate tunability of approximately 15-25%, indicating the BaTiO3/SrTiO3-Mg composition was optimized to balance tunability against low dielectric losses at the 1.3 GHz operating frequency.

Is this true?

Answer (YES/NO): NO